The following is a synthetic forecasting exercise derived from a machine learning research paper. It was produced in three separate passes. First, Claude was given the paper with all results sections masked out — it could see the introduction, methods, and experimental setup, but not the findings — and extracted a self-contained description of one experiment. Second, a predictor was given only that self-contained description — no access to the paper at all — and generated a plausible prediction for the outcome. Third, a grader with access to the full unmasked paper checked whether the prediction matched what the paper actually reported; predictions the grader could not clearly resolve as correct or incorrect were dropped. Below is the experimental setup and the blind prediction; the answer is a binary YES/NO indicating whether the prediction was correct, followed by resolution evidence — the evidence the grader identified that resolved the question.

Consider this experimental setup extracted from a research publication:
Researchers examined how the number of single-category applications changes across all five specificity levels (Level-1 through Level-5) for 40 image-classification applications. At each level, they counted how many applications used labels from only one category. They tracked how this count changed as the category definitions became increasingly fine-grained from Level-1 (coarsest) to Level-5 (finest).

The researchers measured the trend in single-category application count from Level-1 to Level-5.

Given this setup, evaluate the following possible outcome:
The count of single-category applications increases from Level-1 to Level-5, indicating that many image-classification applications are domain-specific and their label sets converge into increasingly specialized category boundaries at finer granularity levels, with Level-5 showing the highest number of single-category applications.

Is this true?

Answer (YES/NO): NO